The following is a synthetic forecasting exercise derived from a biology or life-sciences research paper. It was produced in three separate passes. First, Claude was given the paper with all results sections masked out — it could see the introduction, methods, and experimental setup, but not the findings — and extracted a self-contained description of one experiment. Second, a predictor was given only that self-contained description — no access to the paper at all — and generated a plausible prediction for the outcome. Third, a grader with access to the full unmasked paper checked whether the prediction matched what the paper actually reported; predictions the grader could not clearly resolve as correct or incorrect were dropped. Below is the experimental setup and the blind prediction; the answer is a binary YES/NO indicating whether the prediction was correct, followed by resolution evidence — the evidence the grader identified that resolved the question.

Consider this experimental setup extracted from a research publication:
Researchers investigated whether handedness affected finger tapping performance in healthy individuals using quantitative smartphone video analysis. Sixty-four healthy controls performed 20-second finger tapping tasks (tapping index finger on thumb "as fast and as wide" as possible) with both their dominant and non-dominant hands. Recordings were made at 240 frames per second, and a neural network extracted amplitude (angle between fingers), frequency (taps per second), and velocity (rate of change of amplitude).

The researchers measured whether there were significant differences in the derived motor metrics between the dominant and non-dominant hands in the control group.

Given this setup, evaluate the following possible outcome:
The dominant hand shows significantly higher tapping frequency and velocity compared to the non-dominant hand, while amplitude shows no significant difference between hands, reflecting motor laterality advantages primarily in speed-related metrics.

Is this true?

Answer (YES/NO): NO